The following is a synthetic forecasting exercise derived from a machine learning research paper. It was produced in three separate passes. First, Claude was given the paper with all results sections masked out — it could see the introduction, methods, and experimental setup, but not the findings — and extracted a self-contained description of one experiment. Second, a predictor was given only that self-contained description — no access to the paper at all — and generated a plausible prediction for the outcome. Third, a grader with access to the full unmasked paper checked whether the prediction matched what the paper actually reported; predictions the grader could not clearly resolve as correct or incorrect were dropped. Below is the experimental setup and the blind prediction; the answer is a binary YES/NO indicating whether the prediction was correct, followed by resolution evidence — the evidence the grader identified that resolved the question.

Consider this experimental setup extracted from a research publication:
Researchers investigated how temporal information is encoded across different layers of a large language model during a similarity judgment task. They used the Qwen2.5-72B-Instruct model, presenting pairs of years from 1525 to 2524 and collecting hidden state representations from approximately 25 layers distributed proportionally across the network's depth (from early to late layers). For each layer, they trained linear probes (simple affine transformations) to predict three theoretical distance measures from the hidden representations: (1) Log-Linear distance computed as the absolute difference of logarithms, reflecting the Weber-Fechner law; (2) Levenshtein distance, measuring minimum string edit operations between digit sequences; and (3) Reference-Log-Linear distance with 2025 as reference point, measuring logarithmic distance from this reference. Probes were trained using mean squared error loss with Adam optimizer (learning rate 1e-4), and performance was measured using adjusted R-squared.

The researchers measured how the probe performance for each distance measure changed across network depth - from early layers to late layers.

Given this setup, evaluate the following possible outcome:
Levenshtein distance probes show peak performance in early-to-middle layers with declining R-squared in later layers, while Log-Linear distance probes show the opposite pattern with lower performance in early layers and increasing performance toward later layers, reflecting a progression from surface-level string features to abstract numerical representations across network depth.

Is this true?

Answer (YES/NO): NO